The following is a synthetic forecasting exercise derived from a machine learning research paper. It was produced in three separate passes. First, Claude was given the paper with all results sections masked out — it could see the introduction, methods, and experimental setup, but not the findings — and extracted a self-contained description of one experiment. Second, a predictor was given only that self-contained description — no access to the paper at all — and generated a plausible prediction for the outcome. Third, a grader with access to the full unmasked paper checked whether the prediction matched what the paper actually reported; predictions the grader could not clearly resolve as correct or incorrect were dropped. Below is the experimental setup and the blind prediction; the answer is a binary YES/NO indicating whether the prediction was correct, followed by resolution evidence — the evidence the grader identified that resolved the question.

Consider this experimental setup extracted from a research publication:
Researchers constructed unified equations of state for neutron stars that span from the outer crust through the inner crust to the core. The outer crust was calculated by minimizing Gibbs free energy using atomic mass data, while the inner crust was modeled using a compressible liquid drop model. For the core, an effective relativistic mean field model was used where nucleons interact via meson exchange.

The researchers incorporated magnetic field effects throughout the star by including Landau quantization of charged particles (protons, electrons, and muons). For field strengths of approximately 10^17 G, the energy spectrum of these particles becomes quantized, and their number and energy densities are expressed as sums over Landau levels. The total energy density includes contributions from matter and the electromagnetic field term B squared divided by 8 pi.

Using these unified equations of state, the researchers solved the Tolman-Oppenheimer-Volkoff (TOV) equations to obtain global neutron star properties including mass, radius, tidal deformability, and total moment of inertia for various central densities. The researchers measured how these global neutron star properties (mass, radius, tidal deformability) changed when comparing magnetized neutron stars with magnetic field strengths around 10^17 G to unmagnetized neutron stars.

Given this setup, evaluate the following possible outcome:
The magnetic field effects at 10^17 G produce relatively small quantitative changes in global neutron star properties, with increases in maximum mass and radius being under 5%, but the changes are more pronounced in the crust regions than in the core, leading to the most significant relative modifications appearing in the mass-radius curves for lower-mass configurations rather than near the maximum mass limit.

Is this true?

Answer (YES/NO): NO